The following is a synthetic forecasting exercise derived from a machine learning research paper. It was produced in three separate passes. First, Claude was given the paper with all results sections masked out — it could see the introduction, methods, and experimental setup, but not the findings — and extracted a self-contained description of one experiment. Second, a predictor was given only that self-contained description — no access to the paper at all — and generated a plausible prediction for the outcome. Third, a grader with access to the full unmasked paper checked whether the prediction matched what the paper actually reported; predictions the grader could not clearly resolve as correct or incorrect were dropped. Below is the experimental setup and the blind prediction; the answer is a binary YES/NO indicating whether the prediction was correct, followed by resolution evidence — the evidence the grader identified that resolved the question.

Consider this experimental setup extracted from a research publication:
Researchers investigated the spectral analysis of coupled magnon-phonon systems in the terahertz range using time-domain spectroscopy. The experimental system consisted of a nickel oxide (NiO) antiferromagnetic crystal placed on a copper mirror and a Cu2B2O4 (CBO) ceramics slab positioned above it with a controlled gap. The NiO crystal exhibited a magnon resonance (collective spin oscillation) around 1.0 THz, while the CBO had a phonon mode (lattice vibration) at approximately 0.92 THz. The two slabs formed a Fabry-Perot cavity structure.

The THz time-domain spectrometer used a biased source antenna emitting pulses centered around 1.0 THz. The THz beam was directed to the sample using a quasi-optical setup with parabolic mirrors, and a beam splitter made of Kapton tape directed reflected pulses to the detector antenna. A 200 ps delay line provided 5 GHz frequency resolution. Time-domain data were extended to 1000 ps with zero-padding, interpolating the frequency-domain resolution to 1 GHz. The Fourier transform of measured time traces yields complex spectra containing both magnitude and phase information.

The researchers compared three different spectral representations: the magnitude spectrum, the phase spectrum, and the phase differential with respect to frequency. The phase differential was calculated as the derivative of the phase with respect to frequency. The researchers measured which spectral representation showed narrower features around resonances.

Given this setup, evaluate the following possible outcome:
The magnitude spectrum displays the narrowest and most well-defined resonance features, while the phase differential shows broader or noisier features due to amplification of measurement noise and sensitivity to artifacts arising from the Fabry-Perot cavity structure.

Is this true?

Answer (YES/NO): NO